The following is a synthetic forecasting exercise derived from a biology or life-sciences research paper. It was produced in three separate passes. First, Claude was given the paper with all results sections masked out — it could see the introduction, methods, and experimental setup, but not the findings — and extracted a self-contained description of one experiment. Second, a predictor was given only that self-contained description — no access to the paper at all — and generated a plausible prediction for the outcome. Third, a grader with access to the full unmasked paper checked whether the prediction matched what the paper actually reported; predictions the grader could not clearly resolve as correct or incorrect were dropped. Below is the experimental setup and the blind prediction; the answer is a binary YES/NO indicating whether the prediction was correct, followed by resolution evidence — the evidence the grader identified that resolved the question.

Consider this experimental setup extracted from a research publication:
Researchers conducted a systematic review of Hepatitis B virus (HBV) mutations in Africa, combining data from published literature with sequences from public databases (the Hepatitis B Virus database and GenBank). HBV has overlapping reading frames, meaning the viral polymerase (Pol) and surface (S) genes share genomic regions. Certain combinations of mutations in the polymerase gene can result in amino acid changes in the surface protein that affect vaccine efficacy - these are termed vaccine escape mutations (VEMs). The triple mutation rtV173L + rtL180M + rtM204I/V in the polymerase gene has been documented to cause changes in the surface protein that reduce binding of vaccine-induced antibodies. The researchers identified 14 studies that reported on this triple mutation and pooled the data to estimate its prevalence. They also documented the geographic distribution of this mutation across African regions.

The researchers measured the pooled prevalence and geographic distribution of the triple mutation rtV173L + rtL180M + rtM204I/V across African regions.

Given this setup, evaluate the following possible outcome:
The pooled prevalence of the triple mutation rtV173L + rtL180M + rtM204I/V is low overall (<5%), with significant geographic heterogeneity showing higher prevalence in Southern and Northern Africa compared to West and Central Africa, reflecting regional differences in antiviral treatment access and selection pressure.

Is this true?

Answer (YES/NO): NO